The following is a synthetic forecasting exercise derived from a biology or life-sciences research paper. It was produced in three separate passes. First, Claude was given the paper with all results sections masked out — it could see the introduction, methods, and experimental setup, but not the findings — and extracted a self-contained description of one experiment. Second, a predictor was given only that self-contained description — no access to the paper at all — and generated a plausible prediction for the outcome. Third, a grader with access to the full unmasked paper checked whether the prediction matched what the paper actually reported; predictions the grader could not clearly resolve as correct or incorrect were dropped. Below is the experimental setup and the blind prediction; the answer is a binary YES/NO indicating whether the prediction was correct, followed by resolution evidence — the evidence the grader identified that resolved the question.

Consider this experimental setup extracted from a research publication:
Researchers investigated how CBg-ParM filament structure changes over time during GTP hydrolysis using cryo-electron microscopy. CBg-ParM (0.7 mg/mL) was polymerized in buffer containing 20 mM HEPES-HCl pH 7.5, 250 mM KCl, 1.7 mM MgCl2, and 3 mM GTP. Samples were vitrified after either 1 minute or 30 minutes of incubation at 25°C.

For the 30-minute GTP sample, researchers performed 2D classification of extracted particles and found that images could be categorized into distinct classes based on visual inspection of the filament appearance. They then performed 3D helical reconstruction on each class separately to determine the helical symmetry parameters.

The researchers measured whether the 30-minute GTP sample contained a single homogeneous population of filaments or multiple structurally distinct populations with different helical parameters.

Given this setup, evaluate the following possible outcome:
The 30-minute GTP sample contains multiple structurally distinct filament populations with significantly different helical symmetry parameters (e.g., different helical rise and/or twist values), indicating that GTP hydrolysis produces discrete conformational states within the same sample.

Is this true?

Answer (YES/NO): YES